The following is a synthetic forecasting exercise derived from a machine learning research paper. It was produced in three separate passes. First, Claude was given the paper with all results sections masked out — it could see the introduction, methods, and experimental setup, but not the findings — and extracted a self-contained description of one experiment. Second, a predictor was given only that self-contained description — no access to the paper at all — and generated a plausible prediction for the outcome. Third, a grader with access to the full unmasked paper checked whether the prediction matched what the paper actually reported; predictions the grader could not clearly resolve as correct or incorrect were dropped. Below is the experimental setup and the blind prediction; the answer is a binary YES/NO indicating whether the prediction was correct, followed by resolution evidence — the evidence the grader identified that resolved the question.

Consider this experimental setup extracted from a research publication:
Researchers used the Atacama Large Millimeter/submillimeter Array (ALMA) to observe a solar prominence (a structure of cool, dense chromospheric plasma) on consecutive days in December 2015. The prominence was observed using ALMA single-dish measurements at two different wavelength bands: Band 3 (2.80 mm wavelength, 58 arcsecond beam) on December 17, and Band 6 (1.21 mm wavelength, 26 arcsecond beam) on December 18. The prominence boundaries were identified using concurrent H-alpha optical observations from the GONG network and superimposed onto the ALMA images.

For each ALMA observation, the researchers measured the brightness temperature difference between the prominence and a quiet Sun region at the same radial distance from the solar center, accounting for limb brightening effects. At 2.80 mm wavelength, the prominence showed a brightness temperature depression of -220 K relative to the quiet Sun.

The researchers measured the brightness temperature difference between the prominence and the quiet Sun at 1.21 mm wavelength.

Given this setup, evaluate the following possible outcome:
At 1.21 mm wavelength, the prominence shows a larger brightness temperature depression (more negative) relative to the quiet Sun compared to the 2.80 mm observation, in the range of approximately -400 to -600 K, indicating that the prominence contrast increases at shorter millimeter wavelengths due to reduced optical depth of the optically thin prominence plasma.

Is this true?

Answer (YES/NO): NO